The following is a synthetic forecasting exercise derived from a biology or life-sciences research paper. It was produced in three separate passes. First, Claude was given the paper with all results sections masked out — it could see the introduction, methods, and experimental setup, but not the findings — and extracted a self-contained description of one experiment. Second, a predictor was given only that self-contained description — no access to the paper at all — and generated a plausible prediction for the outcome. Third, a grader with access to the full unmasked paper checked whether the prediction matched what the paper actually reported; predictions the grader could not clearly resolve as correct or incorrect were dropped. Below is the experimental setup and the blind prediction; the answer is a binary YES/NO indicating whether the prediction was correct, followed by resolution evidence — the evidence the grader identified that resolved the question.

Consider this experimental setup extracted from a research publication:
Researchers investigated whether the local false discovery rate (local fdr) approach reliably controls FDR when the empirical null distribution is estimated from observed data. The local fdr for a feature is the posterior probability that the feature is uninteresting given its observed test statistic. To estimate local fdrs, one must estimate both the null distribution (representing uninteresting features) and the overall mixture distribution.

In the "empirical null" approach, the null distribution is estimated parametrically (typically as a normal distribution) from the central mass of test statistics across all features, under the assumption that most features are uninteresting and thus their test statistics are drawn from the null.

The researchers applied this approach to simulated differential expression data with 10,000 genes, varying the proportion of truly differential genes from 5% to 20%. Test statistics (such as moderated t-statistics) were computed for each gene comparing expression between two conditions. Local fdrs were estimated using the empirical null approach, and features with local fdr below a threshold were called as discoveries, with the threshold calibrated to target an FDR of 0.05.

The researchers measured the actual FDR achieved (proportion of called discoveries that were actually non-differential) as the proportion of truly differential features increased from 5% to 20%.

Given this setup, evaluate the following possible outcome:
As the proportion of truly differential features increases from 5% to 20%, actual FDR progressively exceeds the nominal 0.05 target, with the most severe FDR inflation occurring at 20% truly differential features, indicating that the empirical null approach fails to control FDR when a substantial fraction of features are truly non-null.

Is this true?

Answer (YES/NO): NO